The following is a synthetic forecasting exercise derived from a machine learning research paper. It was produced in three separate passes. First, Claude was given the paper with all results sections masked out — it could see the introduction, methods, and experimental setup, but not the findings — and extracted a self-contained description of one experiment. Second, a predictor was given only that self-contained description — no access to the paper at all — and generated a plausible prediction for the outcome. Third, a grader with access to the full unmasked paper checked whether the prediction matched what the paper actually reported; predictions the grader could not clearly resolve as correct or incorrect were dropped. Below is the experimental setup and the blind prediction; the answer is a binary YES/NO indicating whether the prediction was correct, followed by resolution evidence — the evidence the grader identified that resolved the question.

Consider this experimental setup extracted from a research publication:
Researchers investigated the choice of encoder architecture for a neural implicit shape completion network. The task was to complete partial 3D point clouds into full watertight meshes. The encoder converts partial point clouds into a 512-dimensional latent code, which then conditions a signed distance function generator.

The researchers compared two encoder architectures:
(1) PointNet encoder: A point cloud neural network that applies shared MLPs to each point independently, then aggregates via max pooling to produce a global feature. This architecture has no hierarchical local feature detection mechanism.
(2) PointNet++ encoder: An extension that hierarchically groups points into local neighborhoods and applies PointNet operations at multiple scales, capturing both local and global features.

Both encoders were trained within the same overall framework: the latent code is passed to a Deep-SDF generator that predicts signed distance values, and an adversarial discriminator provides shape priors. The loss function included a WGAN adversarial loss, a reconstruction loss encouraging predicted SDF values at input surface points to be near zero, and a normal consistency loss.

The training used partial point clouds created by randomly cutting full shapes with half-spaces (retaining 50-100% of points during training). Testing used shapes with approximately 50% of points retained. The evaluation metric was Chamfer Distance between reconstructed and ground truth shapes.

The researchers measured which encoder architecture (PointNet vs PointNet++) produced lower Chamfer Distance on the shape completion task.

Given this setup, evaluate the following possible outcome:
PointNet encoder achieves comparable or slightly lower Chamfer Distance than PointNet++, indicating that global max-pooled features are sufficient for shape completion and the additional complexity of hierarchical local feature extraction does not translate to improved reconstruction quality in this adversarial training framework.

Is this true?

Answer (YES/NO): YES